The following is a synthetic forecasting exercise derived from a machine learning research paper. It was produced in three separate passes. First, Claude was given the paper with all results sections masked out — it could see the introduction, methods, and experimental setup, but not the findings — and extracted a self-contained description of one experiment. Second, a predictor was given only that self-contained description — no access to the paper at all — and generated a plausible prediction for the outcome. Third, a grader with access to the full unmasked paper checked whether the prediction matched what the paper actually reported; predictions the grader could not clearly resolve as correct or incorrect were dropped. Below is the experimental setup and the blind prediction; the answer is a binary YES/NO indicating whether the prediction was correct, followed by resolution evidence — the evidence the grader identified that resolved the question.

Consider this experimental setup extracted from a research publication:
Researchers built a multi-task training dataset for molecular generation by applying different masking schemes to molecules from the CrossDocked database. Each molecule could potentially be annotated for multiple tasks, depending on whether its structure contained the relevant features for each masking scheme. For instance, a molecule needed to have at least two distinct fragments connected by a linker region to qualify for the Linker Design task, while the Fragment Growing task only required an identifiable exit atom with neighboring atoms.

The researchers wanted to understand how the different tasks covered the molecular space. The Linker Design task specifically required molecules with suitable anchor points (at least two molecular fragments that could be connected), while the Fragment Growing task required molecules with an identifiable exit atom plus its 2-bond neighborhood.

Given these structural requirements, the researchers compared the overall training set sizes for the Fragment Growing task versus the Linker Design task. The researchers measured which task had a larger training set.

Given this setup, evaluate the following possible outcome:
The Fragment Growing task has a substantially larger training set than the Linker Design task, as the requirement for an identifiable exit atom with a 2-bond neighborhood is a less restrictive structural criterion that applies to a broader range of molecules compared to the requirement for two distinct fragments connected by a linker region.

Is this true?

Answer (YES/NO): YES